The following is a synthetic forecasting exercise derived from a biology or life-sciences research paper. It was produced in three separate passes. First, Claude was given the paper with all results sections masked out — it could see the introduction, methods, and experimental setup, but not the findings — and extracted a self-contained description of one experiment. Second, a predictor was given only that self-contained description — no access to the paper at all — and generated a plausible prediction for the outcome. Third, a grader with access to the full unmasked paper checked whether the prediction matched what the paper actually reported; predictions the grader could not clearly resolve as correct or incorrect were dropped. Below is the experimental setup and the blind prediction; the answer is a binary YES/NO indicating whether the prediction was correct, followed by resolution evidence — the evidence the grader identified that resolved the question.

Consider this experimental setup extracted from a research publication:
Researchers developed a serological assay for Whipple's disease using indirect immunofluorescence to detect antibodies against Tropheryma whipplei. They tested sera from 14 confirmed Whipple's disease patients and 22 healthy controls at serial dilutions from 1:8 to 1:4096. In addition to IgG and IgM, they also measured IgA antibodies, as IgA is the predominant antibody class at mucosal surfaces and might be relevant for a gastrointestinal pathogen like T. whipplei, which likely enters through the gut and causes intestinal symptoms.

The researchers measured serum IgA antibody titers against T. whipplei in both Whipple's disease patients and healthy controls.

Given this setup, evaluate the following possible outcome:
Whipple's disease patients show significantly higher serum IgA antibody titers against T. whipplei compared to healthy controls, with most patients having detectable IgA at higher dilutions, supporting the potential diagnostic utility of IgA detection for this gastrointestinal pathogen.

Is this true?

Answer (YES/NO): NO